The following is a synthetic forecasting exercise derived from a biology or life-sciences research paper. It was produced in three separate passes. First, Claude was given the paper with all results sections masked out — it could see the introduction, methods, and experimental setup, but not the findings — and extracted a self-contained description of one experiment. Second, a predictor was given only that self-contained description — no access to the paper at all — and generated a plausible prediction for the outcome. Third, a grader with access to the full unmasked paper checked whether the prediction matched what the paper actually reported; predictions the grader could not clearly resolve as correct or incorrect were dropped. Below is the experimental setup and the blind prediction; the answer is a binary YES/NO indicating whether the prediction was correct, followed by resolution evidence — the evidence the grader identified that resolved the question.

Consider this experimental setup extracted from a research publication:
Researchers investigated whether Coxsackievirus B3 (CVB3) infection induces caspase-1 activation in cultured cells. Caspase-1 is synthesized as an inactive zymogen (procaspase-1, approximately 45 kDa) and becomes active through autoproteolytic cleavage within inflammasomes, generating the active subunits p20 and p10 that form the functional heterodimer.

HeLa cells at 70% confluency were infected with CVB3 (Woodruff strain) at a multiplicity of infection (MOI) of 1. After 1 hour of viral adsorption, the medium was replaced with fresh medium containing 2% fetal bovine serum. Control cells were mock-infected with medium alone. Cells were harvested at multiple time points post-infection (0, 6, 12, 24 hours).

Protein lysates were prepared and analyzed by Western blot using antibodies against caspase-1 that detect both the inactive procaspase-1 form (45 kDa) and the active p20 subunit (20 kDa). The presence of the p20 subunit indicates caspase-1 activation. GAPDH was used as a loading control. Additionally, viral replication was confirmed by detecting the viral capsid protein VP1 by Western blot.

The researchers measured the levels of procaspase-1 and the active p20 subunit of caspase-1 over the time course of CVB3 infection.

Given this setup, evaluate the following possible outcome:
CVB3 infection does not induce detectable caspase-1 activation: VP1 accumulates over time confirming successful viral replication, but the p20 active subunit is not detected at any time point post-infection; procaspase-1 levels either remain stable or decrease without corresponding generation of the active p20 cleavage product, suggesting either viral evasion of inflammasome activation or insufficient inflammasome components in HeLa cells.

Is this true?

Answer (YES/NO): NO